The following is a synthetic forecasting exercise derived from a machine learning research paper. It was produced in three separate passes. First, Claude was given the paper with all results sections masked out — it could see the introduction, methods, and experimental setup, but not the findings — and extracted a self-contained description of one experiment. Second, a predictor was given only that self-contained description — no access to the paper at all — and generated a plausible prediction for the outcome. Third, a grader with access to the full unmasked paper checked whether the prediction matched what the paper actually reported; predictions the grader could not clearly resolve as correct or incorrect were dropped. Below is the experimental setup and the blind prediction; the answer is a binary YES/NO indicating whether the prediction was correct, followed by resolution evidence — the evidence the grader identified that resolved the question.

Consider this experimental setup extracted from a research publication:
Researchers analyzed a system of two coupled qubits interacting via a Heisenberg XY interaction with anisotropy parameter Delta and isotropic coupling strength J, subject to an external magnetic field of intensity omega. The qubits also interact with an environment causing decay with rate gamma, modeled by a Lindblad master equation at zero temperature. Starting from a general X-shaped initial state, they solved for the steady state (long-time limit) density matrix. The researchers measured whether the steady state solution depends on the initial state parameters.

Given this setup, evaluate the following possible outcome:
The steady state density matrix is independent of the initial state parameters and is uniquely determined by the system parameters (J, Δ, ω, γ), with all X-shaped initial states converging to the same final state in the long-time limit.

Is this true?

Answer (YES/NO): NO